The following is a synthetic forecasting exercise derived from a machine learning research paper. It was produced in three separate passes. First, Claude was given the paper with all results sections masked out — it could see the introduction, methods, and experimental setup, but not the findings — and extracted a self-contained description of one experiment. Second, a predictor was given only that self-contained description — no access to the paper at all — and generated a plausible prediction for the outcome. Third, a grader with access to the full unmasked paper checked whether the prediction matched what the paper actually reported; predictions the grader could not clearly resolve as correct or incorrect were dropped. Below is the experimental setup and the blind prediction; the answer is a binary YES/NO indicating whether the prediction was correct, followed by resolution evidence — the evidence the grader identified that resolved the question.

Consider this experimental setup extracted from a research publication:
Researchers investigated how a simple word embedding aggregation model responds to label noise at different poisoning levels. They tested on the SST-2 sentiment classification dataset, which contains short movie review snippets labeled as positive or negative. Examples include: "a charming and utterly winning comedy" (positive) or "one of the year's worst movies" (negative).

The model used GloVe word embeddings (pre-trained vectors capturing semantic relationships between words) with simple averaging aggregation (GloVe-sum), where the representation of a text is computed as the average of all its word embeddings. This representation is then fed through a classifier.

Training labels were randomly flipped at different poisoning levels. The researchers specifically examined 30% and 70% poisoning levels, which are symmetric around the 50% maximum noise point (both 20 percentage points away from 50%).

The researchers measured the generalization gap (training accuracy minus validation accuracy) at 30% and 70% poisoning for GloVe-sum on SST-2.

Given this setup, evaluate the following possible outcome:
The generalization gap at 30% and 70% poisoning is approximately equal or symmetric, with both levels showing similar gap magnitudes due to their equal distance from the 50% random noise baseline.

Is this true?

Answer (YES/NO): YES